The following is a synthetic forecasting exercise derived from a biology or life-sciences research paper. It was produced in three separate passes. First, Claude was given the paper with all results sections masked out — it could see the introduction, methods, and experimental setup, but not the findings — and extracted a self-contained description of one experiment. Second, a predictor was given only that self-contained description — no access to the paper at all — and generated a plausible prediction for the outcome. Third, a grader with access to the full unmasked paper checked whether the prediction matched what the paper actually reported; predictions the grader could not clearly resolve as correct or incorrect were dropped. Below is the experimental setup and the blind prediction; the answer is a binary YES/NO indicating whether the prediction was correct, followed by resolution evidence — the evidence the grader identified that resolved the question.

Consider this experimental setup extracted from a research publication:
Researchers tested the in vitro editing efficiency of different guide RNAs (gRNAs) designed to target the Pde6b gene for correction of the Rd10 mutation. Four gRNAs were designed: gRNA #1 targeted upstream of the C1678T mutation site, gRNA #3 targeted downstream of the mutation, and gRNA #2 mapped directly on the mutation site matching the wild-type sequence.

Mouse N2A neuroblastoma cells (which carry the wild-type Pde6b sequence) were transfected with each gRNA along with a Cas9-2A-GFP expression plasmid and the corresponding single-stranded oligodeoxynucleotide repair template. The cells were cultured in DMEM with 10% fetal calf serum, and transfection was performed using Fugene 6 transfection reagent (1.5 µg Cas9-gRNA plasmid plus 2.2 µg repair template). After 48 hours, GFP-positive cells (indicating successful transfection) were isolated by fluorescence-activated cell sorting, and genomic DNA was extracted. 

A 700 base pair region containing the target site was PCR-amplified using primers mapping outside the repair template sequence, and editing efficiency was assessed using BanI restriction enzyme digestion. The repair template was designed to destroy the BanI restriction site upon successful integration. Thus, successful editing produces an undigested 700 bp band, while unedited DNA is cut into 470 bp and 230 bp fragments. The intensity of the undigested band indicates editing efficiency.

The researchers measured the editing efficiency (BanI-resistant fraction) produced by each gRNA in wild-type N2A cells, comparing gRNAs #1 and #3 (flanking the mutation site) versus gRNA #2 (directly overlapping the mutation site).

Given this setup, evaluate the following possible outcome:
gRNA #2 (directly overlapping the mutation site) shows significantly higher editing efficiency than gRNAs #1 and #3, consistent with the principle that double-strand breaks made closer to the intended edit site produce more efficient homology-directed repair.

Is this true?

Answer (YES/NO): YES